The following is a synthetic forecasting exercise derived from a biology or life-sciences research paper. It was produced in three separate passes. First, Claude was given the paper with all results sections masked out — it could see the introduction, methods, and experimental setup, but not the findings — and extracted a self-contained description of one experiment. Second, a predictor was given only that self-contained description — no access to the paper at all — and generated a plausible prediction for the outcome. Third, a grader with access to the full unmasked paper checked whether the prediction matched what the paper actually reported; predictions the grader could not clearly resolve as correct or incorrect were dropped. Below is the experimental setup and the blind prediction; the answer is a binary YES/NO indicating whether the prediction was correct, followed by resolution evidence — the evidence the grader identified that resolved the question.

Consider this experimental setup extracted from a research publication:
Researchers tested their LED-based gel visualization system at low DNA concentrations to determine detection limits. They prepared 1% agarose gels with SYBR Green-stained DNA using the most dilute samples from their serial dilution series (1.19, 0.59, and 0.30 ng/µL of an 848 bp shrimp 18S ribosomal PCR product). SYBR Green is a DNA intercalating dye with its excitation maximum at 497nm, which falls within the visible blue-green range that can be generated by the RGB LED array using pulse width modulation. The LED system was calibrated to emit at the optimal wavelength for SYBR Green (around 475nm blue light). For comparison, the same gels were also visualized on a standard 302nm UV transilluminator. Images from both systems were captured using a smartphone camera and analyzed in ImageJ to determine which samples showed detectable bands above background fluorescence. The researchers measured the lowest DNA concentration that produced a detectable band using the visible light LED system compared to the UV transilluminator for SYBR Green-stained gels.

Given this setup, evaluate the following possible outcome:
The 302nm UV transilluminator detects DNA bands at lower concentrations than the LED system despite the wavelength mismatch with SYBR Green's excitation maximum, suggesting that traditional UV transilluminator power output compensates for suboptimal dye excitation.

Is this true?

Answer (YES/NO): NO